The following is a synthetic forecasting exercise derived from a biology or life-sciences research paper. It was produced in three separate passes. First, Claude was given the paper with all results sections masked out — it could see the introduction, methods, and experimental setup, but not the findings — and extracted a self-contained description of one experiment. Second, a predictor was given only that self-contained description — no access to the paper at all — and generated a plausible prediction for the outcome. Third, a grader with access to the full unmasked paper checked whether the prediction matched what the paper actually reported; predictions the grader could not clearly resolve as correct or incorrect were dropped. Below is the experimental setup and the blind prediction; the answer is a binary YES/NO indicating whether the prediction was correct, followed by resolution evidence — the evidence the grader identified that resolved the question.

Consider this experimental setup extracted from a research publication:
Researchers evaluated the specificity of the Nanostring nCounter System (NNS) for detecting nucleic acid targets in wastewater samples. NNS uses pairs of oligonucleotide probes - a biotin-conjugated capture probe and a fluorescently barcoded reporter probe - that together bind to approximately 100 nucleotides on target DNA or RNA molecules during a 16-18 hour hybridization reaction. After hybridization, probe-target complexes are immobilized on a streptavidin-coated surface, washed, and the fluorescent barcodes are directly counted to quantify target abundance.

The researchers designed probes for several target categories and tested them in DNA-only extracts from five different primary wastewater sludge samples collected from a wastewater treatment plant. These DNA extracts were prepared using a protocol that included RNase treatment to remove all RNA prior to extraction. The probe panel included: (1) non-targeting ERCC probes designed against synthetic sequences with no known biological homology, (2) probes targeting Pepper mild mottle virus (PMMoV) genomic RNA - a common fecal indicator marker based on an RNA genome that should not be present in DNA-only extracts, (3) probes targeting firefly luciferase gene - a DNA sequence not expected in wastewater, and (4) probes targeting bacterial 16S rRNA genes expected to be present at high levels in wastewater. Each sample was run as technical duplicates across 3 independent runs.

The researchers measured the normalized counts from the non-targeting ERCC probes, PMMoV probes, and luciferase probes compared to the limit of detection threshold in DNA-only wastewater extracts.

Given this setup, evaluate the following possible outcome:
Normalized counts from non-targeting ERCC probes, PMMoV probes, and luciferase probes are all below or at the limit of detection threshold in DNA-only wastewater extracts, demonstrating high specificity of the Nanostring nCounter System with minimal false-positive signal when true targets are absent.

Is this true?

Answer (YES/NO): YES